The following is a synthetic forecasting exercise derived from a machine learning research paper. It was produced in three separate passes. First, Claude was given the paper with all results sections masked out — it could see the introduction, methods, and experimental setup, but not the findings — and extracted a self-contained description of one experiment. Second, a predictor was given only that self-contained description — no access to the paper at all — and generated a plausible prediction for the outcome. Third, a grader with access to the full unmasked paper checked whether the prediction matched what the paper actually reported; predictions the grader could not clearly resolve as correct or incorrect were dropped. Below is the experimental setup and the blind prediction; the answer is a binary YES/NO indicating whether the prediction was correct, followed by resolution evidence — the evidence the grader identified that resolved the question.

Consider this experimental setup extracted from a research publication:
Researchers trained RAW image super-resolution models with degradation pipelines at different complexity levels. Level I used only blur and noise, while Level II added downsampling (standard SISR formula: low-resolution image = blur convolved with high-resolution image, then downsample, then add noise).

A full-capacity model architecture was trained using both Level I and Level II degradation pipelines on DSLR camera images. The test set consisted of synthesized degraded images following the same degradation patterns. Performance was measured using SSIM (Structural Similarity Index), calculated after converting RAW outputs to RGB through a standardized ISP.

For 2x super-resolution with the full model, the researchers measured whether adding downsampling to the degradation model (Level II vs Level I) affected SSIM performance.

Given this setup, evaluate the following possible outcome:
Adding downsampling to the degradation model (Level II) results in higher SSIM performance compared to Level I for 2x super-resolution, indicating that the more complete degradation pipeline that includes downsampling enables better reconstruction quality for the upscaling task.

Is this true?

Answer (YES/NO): YES